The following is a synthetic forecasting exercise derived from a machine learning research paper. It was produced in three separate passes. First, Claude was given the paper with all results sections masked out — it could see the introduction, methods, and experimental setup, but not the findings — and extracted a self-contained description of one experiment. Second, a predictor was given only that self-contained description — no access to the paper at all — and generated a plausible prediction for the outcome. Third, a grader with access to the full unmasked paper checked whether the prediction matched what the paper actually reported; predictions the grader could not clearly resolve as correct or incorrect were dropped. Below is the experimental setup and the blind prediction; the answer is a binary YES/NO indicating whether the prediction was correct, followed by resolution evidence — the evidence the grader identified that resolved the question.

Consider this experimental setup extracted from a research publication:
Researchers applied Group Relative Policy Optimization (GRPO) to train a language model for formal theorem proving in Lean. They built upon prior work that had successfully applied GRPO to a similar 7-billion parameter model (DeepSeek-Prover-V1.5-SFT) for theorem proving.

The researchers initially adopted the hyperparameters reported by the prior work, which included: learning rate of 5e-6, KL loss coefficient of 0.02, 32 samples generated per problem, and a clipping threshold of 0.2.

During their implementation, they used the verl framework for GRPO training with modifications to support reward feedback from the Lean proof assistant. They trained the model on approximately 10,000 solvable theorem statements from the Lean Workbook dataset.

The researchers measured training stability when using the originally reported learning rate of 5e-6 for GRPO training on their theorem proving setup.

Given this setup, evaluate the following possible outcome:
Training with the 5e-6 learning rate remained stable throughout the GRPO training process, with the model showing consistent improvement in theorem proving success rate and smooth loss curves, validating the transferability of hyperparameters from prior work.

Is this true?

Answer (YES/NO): NO